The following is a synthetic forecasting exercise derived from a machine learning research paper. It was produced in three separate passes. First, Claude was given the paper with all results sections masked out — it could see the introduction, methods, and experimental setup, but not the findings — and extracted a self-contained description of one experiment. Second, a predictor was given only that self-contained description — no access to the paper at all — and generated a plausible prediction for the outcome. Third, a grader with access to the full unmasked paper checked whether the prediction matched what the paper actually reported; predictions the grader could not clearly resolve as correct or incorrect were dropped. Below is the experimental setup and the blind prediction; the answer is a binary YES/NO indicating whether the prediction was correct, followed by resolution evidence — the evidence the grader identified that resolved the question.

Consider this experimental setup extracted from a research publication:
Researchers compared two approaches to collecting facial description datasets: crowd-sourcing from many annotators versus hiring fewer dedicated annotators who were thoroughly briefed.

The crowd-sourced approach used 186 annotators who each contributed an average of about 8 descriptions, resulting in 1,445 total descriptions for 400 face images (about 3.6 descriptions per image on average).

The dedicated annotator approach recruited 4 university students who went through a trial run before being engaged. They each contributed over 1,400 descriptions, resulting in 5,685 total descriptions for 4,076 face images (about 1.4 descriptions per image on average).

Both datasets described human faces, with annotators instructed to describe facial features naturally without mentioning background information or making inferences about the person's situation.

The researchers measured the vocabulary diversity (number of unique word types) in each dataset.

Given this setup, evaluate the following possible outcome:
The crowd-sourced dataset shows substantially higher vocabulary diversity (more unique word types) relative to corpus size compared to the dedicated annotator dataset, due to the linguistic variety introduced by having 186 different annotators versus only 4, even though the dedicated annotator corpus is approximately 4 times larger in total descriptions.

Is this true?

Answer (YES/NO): YES